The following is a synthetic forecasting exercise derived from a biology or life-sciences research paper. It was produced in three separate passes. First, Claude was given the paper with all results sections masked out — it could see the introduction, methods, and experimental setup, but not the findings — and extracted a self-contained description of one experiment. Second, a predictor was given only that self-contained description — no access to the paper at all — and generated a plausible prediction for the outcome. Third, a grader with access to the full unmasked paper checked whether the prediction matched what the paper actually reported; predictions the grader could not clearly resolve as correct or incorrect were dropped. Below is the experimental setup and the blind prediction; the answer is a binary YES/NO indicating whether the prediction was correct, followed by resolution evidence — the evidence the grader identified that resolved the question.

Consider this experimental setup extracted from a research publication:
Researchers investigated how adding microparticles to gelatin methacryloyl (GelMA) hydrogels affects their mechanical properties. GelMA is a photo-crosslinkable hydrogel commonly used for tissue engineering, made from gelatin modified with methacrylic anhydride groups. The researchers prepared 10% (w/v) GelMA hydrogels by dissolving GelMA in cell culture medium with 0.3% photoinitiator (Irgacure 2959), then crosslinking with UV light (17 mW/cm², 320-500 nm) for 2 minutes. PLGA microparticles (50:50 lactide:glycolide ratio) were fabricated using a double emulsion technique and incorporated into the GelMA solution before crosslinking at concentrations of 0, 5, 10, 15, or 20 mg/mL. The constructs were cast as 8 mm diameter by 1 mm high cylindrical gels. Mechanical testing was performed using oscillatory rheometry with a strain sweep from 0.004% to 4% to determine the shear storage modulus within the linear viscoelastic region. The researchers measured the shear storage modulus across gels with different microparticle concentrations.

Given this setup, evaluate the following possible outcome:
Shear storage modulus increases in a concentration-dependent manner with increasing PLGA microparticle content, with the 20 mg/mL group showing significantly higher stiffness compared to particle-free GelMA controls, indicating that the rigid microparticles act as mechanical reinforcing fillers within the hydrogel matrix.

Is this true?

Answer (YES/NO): NO